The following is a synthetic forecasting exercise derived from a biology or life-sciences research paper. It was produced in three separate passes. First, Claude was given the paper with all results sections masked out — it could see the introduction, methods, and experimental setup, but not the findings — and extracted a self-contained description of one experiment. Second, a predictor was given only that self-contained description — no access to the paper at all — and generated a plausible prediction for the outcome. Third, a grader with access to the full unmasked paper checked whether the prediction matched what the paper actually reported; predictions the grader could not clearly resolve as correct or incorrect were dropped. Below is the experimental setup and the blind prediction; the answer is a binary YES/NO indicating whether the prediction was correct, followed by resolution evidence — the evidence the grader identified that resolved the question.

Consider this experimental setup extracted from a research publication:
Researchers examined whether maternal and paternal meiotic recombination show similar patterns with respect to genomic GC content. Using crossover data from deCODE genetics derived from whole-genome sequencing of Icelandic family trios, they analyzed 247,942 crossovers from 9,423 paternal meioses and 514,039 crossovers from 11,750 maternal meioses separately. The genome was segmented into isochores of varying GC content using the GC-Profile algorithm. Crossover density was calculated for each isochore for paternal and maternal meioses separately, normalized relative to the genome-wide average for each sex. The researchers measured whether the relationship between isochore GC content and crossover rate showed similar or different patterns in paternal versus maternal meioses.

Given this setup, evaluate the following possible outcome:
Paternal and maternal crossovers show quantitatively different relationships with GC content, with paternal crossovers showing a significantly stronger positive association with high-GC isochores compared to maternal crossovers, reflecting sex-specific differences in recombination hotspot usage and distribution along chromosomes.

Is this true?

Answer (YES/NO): YES